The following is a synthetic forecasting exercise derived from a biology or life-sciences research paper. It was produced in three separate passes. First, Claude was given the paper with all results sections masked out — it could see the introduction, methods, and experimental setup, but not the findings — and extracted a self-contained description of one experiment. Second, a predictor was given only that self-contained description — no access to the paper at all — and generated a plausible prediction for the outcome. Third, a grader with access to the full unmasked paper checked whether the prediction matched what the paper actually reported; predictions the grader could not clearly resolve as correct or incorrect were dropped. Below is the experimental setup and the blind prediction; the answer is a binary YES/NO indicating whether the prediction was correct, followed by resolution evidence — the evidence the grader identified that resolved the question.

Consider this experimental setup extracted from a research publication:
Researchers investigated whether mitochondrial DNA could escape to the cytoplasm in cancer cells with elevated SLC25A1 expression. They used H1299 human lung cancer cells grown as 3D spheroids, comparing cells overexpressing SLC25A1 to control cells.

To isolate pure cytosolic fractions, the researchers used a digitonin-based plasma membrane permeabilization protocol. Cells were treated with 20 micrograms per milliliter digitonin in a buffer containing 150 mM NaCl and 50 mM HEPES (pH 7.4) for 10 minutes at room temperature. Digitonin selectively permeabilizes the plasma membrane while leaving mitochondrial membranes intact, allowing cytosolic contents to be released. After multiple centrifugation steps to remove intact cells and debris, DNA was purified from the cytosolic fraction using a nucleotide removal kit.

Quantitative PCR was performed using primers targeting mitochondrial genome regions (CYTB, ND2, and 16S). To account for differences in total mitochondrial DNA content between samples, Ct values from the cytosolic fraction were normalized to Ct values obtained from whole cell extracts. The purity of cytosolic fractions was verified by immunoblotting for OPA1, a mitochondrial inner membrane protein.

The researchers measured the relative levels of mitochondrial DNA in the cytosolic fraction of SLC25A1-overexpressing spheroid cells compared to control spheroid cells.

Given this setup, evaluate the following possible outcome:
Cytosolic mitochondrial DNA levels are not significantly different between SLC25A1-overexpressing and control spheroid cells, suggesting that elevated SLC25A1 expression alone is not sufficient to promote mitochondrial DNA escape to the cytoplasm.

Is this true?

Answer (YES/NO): NO